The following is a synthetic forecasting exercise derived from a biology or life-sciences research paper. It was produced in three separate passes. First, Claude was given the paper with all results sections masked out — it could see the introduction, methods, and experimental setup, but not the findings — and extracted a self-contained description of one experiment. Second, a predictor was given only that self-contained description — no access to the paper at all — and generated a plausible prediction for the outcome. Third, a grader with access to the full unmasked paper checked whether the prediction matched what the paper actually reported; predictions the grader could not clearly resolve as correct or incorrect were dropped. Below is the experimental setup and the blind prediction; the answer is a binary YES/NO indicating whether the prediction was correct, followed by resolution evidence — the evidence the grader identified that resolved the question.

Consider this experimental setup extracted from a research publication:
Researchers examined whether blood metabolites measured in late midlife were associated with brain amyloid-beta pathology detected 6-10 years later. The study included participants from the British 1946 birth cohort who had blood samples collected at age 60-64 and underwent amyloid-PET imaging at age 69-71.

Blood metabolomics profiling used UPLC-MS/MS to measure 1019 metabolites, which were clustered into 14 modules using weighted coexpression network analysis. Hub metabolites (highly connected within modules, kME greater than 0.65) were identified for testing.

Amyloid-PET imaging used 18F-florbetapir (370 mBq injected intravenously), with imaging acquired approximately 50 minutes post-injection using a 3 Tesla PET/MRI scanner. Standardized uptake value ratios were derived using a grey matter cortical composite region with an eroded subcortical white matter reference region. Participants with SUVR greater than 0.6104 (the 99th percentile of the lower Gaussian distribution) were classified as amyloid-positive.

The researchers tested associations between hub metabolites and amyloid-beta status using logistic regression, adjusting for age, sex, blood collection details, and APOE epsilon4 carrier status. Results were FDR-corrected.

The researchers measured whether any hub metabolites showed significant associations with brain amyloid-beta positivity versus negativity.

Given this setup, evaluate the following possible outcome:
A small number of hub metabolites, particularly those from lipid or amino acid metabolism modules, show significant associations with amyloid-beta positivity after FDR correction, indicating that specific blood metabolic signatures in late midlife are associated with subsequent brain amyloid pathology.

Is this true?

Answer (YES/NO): NO